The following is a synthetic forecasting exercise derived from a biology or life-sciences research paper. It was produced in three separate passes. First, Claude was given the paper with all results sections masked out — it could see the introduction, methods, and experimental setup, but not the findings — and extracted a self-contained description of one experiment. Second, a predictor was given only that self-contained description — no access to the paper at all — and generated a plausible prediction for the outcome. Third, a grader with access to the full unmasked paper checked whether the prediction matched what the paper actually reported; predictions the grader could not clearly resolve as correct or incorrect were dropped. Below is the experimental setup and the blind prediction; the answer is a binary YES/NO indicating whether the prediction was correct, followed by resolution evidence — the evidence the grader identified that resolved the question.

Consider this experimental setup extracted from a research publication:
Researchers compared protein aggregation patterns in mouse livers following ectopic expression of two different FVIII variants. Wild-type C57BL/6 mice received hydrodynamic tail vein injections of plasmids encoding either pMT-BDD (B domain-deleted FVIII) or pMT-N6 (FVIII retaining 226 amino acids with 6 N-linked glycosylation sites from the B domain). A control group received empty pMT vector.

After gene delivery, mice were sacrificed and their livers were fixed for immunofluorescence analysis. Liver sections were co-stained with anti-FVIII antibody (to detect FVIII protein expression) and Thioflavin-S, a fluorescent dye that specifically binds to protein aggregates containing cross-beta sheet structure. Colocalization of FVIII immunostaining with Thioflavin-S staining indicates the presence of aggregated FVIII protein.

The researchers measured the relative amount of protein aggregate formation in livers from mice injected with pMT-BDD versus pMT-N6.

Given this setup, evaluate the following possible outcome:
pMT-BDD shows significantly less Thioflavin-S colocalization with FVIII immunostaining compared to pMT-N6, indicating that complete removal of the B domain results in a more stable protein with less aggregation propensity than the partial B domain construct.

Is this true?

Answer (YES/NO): NO